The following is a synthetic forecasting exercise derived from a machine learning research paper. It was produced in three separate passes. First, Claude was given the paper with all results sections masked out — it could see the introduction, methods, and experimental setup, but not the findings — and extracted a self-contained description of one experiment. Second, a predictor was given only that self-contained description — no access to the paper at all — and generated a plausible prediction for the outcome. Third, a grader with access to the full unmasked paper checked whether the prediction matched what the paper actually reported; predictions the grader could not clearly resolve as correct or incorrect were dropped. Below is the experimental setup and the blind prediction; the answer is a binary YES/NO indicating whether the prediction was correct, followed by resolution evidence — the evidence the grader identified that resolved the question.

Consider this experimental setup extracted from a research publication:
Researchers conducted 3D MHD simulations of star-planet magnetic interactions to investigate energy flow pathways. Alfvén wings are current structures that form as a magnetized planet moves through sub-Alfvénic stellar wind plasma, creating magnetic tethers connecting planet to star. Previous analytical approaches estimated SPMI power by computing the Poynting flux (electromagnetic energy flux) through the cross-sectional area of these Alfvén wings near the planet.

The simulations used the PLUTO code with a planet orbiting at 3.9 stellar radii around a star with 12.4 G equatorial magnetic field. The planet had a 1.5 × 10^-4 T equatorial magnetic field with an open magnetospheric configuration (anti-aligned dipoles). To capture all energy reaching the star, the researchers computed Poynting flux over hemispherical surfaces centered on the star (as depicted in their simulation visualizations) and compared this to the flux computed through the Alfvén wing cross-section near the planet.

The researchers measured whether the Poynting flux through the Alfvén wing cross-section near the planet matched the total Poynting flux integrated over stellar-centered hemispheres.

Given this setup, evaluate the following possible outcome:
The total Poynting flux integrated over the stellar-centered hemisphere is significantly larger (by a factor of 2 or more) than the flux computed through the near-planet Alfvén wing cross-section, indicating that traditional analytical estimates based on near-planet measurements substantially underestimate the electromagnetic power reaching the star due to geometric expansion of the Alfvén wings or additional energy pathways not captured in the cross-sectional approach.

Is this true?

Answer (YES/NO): YES